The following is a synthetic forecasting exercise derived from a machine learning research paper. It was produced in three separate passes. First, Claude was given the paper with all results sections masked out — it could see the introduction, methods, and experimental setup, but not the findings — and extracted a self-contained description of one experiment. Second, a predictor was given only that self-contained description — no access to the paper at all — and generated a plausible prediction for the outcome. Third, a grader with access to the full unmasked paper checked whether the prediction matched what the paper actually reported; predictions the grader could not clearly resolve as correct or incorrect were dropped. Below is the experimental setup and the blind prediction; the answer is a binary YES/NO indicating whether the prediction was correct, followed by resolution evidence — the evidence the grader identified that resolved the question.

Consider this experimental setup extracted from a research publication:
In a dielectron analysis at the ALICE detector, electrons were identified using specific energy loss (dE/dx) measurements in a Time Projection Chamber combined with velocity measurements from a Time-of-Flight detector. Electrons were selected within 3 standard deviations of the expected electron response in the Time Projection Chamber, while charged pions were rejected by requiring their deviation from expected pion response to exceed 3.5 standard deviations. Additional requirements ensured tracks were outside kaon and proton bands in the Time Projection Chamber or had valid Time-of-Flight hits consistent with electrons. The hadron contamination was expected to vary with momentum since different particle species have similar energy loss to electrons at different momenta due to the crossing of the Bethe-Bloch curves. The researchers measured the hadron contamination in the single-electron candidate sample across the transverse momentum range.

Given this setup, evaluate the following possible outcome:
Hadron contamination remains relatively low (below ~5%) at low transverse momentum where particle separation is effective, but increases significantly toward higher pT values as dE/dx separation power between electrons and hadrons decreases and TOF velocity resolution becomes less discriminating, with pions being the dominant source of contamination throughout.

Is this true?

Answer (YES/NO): NO